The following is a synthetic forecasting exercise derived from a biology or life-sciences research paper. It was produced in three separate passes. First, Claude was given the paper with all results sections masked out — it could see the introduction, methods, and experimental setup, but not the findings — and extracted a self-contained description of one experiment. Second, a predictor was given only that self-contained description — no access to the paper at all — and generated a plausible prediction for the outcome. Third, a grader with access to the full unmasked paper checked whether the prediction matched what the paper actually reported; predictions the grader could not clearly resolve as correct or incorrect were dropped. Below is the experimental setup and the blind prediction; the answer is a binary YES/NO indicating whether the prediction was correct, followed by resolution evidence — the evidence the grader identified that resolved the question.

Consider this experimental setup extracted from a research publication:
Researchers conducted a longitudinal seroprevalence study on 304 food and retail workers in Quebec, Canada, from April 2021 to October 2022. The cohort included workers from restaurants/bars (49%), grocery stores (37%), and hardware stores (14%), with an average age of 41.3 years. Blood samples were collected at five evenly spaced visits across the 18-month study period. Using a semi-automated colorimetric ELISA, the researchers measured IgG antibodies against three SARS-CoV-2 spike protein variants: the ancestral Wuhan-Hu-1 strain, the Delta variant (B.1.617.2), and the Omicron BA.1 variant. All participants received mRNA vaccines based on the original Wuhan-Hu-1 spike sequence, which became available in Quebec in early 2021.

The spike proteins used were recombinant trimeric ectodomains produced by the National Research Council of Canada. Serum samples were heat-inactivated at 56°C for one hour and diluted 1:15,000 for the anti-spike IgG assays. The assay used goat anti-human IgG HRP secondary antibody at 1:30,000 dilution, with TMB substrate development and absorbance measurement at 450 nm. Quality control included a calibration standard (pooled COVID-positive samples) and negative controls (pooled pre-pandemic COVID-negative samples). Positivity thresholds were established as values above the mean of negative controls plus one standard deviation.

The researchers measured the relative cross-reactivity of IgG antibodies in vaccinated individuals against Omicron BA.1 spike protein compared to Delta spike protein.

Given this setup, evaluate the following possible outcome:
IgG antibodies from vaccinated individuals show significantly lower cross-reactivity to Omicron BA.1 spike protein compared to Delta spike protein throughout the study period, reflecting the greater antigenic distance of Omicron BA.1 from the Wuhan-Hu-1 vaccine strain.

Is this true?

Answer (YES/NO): YES